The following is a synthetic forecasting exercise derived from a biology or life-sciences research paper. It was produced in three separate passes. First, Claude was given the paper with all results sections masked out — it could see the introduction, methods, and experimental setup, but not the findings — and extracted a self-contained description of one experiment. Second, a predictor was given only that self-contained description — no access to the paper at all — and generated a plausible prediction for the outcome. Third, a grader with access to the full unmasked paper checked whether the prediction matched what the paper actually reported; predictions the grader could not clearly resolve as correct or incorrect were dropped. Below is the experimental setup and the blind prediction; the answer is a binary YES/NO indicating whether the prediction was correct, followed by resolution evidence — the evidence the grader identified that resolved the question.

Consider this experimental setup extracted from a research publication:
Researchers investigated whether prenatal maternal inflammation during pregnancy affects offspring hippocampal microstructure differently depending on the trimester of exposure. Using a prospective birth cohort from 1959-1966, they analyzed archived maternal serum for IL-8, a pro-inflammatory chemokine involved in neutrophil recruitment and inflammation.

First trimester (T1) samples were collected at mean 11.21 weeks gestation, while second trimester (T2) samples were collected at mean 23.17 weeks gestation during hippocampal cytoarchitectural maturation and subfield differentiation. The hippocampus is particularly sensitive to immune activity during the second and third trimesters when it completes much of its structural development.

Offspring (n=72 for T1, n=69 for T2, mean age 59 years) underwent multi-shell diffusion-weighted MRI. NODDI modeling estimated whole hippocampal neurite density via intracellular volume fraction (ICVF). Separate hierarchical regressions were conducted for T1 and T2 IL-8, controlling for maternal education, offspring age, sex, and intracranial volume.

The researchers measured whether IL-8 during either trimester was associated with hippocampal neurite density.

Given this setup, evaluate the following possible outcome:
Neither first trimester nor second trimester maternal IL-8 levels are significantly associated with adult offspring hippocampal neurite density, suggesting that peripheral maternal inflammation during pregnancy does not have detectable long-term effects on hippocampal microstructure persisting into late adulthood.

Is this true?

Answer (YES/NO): YES